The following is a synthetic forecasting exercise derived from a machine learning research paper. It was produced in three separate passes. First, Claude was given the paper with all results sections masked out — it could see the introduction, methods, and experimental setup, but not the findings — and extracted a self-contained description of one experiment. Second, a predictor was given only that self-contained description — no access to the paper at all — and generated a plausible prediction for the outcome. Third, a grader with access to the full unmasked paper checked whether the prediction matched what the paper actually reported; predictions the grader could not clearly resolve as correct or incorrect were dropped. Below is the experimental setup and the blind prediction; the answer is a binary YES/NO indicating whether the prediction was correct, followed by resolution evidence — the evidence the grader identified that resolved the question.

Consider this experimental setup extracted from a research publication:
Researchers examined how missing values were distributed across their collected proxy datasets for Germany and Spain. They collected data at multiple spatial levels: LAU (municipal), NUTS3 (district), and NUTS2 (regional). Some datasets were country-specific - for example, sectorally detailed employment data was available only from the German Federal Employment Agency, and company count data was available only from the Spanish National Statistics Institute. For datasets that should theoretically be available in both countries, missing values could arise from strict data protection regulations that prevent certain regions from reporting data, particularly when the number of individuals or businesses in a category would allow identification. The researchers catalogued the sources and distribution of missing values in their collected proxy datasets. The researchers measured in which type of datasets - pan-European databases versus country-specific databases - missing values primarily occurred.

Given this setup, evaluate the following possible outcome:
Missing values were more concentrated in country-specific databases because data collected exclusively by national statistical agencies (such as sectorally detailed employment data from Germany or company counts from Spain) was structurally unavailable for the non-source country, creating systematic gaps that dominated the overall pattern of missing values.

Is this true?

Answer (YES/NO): NO